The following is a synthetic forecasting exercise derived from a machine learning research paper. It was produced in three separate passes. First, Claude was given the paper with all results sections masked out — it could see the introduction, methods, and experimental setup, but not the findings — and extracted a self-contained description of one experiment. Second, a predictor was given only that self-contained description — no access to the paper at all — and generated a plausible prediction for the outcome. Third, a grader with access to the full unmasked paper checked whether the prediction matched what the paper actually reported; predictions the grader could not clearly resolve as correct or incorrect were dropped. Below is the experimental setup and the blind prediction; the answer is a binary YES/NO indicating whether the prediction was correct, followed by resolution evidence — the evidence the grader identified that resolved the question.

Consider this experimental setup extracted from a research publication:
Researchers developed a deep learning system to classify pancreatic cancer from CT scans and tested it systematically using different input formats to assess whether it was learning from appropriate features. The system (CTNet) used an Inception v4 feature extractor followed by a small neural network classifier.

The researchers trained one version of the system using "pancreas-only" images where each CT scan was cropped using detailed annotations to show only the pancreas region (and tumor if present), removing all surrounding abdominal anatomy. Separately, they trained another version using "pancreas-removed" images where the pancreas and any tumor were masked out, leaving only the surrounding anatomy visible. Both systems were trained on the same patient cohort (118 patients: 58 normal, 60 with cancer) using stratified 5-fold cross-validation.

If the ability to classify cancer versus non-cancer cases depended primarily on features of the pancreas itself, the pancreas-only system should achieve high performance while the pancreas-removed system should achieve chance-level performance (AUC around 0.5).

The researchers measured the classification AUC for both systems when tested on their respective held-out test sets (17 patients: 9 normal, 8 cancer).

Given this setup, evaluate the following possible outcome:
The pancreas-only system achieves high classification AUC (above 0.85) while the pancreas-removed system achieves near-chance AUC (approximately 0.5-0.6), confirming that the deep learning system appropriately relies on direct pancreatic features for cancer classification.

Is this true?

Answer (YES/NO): NO